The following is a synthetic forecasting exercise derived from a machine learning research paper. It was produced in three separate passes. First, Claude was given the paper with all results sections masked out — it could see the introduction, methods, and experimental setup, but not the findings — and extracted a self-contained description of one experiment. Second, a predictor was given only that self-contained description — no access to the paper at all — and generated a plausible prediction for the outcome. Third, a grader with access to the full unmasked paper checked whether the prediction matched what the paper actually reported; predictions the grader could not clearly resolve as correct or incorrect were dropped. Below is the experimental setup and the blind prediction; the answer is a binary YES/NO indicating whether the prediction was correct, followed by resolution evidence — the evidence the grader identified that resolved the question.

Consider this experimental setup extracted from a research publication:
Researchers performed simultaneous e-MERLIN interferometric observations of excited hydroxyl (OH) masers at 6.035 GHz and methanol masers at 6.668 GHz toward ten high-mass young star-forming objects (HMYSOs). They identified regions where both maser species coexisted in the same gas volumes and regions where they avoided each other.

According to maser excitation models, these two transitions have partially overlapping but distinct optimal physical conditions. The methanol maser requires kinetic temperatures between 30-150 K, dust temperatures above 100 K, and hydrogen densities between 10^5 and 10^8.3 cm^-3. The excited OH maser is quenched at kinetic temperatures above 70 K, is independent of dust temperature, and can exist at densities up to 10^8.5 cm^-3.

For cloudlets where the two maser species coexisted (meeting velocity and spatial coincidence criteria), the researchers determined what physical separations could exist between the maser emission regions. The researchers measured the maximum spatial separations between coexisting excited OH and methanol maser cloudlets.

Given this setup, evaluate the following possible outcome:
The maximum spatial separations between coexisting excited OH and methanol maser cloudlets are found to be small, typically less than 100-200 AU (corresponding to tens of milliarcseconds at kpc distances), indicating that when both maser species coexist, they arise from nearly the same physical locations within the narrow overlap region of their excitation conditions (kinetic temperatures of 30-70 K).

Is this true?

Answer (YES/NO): NO